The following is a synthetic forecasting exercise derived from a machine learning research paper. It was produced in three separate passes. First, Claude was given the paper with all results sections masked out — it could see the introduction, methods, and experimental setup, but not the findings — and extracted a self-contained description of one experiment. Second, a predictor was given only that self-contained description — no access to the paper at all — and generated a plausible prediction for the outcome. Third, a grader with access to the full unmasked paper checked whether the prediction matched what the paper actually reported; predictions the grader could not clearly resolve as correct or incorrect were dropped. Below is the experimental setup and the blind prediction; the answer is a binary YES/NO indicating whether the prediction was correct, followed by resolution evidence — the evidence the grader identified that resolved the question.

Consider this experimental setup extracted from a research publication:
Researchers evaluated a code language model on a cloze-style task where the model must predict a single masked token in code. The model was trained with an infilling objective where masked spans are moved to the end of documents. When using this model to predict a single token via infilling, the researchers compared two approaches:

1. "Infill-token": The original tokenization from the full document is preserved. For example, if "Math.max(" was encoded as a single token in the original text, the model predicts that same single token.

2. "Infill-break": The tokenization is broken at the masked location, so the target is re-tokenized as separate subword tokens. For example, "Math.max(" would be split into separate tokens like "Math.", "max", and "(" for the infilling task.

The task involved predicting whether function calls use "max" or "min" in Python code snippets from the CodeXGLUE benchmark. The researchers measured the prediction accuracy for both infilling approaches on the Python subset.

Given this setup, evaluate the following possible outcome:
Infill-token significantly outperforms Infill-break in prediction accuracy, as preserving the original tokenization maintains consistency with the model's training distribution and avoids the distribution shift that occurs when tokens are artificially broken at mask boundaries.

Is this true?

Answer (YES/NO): NO